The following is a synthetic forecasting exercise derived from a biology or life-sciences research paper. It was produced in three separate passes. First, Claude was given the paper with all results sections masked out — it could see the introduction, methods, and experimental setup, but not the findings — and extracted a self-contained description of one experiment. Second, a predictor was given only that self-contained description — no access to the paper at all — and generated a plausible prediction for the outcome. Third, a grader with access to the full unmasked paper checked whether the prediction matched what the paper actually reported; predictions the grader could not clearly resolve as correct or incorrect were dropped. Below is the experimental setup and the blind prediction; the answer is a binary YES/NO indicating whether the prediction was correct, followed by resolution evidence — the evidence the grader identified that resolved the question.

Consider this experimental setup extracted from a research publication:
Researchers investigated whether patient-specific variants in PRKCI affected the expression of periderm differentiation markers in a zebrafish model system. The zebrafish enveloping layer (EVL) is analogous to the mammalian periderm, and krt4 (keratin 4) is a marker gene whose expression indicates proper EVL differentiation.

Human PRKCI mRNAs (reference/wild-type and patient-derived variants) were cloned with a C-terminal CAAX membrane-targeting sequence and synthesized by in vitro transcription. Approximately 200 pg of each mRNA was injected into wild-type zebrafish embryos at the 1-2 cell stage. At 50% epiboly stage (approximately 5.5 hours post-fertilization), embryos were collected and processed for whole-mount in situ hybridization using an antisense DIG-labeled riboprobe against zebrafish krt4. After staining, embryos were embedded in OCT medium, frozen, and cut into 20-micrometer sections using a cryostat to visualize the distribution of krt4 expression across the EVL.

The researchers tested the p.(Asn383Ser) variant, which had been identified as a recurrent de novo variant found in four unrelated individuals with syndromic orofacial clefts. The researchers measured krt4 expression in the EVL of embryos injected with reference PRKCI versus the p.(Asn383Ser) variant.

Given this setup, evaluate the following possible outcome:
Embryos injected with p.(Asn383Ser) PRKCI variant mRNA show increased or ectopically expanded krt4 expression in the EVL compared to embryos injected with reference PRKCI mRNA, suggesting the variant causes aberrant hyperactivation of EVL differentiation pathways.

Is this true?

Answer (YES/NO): NO